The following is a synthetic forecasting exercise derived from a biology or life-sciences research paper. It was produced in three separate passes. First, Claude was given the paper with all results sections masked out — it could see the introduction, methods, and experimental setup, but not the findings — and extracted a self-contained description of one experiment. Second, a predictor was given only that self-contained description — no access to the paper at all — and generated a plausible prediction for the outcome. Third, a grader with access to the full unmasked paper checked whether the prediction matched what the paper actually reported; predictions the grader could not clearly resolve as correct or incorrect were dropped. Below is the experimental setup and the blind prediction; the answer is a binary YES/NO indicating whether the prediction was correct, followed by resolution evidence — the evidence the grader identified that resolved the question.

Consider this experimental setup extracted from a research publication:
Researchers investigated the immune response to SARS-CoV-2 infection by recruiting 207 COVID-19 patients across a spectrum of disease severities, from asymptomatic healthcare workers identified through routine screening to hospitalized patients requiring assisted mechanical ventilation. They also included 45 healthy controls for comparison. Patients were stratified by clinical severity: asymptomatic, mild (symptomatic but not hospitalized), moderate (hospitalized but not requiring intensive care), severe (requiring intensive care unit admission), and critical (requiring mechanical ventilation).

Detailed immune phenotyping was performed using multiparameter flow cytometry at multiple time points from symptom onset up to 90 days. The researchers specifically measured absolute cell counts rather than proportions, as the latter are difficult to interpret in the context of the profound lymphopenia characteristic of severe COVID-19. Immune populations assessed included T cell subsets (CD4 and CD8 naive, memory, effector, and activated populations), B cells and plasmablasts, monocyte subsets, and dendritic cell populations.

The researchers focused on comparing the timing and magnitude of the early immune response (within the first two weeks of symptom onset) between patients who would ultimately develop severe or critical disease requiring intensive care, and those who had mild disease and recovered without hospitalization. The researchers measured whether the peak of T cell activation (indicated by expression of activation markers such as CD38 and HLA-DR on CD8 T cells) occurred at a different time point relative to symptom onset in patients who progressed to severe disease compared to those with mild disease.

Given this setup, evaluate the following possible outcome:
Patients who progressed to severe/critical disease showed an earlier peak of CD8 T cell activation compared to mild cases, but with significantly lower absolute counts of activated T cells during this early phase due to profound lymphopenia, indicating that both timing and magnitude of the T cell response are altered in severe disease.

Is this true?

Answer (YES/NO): NO